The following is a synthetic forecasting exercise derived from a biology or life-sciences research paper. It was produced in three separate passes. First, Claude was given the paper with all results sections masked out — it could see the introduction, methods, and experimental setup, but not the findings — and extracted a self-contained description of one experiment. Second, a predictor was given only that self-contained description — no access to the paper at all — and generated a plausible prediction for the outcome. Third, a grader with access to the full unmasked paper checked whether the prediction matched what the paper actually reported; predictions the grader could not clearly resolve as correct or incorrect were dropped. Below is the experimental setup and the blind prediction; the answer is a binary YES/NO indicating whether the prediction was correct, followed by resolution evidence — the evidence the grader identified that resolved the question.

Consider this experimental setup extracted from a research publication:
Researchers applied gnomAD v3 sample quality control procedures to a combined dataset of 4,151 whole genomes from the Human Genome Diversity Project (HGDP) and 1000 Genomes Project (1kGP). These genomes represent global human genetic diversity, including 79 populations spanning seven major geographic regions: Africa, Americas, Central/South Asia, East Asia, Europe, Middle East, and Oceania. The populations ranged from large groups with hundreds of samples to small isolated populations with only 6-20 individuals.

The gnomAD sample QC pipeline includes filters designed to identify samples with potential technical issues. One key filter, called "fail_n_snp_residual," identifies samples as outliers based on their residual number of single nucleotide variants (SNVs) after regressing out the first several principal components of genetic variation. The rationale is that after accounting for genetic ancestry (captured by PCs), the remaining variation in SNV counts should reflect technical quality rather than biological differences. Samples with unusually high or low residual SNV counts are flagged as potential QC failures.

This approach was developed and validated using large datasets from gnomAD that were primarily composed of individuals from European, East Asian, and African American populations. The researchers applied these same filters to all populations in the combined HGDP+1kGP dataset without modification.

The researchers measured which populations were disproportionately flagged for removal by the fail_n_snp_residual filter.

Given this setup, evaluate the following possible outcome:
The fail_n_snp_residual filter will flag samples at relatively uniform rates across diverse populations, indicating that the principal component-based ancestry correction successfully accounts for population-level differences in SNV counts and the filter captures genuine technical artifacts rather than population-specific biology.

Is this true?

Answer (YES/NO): NO